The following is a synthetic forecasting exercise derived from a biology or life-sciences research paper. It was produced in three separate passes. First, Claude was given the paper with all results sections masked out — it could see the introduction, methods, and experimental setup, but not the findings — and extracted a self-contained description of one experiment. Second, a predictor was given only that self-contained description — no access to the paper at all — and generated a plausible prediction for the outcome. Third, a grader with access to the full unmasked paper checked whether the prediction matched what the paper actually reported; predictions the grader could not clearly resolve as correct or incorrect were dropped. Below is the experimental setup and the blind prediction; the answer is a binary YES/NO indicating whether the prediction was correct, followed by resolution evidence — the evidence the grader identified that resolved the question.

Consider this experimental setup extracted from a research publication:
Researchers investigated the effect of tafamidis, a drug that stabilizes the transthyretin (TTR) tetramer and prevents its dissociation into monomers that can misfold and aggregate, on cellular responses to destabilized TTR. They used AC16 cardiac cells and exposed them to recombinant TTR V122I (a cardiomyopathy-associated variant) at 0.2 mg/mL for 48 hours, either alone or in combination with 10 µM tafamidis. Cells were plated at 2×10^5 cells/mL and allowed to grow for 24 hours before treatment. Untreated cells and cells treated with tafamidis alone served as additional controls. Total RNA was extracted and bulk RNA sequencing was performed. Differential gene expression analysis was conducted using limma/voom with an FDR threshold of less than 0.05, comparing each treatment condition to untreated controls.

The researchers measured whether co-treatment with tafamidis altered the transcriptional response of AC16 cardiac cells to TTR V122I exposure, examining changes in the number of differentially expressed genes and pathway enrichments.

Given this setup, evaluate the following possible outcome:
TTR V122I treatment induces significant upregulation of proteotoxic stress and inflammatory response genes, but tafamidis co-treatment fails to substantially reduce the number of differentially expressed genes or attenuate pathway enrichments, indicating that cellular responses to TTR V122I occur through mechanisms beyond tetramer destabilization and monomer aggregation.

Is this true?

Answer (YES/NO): NO